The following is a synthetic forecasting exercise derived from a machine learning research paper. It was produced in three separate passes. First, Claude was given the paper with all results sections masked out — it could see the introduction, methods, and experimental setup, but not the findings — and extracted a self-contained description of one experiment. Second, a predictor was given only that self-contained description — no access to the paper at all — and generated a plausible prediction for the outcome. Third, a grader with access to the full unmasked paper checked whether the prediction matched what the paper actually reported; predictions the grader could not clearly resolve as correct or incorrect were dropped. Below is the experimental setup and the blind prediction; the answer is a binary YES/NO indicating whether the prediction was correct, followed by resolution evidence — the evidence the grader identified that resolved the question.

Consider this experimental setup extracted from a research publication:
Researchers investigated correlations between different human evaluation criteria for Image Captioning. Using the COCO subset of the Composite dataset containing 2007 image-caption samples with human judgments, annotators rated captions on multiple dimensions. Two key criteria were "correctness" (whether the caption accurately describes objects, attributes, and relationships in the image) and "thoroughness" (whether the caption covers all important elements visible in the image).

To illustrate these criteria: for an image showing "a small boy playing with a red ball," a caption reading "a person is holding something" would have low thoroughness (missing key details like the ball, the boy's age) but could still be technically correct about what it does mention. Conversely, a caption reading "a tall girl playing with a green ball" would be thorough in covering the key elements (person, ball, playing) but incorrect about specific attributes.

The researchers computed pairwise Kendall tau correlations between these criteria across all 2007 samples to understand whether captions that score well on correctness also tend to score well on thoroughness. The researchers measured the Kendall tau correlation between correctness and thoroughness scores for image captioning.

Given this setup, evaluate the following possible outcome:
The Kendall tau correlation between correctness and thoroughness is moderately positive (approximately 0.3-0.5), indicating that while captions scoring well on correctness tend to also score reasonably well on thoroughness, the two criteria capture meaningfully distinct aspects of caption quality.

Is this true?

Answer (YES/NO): YES